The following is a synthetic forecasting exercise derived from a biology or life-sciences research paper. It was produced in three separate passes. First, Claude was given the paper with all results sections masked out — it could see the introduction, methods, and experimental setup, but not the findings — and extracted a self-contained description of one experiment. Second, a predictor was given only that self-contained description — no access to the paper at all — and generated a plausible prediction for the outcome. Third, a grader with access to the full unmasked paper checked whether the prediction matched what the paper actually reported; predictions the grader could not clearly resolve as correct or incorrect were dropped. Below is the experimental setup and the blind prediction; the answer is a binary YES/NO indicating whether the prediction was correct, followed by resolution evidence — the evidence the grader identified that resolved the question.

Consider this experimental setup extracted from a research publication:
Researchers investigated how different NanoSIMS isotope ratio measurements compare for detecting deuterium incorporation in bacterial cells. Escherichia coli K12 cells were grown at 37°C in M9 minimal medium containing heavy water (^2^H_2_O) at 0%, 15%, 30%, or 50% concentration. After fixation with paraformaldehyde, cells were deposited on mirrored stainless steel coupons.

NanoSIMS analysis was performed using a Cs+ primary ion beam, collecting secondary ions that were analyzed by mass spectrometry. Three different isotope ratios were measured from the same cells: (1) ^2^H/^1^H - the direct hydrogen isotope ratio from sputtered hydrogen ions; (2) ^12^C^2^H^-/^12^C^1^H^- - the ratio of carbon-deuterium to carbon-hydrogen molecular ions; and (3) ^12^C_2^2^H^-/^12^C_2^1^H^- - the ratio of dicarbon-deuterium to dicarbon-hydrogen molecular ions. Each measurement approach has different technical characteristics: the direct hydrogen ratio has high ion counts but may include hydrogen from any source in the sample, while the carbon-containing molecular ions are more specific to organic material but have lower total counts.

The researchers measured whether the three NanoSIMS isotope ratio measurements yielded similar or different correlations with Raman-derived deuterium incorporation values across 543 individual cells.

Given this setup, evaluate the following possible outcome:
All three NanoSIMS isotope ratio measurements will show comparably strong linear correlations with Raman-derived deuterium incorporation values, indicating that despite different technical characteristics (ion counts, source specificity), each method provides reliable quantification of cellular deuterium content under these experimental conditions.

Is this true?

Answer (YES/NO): YES